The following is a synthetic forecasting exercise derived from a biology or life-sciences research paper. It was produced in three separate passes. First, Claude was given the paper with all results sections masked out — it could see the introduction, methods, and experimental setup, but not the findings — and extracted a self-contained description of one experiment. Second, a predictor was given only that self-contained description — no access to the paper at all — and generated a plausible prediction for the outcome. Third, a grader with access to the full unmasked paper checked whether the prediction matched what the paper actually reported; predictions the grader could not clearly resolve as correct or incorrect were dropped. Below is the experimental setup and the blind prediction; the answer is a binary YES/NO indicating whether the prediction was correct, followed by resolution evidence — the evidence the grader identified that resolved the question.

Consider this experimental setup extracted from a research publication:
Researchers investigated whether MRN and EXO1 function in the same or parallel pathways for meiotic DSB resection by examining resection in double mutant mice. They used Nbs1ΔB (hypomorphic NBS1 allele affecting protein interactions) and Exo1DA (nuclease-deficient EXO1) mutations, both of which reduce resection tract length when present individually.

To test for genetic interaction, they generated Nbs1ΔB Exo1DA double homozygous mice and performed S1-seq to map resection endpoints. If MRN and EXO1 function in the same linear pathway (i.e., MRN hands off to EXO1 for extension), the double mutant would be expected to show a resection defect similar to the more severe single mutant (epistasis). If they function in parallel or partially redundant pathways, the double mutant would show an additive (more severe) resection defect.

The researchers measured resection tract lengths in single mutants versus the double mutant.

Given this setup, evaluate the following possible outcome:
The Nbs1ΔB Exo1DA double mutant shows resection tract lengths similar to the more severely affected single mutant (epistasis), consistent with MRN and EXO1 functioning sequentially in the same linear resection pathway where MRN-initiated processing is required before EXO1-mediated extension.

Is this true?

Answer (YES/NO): NO